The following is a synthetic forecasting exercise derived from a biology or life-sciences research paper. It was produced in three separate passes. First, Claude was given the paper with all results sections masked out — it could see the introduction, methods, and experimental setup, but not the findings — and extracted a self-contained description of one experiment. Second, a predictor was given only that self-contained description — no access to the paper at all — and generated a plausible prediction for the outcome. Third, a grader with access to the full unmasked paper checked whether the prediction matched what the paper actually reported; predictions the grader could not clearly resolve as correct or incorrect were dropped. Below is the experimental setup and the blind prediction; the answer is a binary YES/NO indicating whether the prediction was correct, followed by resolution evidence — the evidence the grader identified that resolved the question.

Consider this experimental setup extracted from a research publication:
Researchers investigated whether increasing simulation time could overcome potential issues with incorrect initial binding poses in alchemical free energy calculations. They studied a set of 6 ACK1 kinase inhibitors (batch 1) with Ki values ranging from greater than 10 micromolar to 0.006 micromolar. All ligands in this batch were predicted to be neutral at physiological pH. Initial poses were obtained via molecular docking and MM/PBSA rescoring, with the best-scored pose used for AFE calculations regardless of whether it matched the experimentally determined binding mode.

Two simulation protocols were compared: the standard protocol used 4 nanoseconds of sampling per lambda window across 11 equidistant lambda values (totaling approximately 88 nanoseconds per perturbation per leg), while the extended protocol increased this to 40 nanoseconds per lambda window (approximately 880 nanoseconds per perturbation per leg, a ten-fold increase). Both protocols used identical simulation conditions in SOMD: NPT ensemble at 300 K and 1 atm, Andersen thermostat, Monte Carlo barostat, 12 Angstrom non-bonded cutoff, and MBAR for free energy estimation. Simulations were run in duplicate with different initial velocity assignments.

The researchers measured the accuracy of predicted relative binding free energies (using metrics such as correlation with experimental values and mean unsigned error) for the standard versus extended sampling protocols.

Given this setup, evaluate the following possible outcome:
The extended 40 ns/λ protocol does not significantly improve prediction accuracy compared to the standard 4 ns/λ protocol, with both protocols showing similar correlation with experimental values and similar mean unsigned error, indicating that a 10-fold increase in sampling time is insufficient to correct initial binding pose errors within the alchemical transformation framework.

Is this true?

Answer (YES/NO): YES